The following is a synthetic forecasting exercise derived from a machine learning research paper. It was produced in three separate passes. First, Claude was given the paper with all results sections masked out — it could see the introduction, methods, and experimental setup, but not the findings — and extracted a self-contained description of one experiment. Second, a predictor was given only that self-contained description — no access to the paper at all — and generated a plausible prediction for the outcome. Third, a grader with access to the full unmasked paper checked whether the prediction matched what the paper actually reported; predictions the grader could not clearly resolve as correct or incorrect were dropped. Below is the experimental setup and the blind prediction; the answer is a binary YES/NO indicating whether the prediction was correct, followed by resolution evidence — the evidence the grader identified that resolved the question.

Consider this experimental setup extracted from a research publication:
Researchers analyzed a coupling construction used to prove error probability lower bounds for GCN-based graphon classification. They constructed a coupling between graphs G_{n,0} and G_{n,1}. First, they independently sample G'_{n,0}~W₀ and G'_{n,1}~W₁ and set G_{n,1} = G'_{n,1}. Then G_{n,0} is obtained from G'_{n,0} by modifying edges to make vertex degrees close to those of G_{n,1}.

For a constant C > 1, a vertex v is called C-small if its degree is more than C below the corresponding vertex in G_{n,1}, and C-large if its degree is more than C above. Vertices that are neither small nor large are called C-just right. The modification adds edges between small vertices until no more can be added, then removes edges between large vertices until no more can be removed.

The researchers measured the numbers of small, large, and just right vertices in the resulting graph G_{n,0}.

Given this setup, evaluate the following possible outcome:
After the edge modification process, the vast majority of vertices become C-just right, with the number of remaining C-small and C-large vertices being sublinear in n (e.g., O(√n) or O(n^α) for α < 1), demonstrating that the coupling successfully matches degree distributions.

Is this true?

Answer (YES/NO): YES